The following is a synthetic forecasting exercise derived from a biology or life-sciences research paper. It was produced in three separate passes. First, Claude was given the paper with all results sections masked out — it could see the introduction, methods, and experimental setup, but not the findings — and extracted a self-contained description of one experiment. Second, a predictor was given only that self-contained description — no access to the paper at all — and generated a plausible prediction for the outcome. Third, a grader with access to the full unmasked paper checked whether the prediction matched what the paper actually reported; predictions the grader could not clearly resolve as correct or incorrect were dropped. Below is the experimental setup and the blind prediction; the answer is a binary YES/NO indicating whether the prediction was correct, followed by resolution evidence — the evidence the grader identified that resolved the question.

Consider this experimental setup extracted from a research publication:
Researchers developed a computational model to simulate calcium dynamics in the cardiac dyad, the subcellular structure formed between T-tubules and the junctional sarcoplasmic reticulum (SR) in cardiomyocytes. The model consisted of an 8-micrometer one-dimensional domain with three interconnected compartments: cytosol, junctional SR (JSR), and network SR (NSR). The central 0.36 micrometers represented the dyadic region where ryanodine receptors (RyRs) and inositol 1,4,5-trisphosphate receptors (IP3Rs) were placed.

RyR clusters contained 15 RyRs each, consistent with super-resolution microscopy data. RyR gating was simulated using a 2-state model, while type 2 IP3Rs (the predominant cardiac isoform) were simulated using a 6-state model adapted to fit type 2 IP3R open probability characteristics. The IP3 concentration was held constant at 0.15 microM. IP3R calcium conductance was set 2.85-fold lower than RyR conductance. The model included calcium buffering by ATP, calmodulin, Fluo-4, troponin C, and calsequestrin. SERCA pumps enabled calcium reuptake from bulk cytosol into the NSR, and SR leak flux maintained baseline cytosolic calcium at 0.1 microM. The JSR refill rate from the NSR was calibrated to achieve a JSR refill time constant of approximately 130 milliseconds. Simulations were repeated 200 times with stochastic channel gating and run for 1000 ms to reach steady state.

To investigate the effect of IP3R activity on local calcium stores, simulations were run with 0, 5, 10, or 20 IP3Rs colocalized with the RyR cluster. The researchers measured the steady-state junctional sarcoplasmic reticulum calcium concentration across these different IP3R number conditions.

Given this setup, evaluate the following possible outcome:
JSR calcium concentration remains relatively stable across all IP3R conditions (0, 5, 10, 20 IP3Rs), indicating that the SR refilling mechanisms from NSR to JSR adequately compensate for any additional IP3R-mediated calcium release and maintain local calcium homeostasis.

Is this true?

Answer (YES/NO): NO